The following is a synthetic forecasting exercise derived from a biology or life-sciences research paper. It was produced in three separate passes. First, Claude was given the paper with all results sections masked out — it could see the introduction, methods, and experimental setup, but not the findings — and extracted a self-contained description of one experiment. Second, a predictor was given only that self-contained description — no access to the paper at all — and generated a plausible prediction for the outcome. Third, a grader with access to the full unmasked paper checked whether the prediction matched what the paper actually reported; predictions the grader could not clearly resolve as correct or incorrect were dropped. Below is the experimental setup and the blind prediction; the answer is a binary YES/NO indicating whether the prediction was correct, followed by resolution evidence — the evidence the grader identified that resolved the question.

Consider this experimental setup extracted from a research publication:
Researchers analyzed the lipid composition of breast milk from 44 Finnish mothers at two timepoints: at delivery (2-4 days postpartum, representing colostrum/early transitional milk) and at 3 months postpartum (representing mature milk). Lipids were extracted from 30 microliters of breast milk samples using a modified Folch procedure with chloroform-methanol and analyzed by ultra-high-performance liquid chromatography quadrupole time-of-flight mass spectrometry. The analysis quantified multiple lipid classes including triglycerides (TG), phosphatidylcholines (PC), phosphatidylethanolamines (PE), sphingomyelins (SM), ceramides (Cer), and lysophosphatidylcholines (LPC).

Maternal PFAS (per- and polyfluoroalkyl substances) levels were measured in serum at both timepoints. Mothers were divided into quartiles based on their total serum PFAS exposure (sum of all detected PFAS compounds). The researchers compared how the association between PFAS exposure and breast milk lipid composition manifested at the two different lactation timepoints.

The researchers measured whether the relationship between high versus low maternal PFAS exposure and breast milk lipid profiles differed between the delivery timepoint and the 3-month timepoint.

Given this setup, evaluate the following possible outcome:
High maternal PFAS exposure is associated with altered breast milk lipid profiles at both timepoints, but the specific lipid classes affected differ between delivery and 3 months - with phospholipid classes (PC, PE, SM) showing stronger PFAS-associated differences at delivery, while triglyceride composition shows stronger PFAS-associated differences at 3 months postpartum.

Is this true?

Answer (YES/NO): NO